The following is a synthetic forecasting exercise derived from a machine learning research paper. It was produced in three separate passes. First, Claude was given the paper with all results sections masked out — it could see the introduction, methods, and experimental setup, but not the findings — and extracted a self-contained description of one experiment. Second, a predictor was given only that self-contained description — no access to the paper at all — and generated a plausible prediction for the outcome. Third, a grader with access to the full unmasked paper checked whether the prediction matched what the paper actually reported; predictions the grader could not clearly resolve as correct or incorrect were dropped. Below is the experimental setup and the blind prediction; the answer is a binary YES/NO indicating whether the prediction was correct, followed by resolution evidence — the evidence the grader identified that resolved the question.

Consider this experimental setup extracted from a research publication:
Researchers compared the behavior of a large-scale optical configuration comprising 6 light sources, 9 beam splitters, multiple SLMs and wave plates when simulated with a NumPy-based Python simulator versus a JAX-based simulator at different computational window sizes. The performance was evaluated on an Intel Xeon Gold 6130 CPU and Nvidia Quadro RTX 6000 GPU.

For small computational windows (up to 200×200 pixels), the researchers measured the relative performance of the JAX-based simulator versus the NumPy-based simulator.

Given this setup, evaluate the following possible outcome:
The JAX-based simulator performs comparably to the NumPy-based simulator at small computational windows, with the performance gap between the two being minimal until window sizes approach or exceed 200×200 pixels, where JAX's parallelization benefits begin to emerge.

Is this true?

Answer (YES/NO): NO